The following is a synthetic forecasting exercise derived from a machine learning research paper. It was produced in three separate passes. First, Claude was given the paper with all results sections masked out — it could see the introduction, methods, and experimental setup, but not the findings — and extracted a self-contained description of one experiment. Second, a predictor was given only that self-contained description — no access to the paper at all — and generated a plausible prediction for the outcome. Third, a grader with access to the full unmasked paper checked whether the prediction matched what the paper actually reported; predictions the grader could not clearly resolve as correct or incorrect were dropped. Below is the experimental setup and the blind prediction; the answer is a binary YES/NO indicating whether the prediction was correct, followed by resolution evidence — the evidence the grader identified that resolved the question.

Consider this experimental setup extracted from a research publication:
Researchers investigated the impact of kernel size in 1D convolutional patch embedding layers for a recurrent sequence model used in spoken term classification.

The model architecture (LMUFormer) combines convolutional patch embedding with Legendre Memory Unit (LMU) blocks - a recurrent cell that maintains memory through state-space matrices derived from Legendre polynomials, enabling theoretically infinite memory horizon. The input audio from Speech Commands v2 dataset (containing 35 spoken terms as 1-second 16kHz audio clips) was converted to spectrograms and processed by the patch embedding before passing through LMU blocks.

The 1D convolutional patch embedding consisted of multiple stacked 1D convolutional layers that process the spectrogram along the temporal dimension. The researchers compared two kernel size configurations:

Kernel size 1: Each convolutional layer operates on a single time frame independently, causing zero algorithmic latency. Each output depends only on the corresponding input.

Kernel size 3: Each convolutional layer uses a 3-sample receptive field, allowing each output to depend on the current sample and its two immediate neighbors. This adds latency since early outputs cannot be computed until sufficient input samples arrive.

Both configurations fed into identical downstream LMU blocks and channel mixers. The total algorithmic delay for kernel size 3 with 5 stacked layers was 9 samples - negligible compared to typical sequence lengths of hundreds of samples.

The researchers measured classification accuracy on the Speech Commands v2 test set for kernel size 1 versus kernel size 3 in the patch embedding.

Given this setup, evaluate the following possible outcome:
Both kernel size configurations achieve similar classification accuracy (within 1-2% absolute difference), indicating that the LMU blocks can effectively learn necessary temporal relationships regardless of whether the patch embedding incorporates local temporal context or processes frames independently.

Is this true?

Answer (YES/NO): NO